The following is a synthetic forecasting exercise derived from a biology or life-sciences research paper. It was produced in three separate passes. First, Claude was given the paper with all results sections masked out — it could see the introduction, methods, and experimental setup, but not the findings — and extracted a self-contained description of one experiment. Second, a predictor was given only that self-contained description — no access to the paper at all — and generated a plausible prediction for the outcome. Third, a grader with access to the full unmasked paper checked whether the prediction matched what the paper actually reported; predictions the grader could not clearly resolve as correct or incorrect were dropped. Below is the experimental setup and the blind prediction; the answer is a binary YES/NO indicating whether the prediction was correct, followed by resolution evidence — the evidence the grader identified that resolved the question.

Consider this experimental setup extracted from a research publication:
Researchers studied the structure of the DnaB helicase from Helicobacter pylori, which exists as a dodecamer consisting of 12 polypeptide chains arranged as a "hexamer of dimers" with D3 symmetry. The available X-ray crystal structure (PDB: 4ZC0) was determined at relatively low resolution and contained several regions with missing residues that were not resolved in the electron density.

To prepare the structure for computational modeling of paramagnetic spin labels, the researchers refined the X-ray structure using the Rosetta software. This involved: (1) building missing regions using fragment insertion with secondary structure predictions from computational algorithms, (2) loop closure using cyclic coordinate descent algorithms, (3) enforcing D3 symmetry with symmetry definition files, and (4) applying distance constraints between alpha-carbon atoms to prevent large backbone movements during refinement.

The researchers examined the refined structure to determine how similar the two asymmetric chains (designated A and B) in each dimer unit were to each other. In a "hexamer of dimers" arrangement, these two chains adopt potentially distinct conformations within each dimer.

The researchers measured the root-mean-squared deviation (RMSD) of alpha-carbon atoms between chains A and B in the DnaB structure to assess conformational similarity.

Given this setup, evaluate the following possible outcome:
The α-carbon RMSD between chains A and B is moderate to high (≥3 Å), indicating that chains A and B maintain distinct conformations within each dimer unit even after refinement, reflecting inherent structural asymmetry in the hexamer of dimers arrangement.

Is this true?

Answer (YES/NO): YES